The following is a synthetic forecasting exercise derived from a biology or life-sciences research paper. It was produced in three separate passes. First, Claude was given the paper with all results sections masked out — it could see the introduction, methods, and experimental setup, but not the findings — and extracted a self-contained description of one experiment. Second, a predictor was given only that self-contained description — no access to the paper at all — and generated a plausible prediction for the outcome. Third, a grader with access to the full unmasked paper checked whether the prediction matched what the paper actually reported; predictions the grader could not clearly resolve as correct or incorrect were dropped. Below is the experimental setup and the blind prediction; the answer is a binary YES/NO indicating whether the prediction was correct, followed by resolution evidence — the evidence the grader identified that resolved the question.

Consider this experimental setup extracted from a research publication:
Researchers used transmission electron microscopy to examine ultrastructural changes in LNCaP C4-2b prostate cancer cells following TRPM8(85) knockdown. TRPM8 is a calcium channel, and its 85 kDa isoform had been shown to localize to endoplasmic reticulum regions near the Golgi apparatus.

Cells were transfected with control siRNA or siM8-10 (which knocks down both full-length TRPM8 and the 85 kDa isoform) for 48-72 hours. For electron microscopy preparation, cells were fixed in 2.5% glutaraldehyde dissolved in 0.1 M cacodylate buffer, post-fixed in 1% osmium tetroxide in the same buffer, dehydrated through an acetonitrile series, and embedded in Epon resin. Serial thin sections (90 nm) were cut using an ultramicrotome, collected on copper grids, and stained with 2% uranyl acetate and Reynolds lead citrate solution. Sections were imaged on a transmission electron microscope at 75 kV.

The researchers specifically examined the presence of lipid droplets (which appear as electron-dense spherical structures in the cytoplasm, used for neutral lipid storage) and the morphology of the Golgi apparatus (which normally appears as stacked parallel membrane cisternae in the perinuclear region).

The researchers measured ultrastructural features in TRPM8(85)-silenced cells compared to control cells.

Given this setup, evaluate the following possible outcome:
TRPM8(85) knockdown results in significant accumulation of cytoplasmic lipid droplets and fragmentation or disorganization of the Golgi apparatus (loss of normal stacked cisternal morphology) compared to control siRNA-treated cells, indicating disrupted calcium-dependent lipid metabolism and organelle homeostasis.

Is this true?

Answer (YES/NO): YES